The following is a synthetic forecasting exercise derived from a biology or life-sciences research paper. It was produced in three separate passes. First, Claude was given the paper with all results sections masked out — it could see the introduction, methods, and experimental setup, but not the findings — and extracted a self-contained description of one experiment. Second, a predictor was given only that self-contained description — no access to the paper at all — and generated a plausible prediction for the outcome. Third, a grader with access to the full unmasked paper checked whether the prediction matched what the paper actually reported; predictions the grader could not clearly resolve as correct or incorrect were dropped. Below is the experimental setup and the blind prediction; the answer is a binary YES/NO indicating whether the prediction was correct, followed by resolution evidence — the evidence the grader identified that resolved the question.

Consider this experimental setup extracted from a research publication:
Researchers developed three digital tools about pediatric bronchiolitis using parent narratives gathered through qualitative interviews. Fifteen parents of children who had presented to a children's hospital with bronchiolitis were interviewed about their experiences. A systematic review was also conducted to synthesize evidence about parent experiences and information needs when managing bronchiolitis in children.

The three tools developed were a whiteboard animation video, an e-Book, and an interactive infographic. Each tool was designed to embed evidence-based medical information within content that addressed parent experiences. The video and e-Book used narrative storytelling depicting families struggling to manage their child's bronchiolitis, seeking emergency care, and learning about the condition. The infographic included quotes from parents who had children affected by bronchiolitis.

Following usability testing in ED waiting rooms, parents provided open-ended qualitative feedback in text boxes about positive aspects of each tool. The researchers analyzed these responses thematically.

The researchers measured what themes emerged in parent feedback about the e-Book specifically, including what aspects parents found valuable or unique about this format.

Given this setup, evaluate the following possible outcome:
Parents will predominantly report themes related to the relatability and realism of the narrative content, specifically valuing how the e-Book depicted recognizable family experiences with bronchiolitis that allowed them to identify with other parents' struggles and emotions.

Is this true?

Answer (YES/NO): NO